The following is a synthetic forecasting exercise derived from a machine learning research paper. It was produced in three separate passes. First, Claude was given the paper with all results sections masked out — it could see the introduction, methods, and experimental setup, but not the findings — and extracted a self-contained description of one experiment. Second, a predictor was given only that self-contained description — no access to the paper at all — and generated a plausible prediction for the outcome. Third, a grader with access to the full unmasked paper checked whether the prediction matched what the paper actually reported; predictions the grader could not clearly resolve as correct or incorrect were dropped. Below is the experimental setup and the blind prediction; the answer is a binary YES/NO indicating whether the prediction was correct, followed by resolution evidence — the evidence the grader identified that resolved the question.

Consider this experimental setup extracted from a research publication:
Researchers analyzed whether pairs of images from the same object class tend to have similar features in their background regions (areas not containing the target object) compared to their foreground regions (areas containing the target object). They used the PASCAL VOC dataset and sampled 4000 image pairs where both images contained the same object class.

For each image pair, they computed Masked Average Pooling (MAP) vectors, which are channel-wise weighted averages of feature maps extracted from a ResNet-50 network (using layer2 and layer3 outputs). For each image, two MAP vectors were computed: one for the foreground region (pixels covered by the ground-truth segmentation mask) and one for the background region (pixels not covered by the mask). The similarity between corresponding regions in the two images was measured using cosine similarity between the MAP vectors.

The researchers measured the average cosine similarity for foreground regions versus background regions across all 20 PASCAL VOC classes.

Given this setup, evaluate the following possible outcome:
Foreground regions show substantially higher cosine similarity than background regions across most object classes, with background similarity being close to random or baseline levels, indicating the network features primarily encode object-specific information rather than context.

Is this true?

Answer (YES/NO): NO